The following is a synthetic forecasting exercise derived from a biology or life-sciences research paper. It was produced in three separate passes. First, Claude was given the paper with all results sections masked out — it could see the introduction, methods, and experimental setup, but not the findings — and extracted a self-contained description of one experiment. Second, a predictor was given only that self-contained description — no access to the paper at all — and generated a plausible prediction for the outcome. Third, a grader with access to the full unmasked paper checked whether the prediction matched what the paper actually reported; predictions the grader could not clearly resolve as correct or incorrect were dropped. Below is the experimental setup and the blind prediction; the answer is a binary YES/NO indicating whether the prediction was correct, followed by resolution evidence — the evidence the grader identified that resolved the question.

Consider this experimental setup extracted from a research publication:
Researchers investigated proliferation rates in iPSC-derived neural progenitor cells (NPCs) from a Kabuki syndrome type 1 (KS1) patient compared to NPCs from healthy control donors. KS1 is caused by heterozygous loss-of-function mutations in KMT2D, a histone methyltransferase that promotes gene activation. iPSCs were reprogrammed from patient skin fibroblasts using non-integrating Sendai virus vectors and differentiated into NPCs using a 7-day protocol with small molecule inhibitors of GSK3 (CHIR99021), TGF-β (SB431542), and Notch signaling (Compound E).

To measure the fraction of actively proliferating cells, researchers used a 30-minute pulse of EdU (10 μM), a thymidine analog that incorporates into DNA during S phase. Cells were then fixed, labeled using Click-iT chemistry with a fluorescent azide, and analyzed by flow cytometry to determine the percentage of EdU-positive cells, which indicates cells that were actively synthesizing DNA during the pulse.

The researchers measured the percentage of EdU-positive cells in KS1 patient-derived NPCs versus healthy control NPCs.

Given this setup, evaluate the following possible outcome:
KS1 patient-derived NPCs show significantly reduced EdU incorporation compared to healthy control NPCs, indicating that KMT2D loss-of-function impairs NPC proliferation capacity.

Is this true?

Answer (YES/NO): YES